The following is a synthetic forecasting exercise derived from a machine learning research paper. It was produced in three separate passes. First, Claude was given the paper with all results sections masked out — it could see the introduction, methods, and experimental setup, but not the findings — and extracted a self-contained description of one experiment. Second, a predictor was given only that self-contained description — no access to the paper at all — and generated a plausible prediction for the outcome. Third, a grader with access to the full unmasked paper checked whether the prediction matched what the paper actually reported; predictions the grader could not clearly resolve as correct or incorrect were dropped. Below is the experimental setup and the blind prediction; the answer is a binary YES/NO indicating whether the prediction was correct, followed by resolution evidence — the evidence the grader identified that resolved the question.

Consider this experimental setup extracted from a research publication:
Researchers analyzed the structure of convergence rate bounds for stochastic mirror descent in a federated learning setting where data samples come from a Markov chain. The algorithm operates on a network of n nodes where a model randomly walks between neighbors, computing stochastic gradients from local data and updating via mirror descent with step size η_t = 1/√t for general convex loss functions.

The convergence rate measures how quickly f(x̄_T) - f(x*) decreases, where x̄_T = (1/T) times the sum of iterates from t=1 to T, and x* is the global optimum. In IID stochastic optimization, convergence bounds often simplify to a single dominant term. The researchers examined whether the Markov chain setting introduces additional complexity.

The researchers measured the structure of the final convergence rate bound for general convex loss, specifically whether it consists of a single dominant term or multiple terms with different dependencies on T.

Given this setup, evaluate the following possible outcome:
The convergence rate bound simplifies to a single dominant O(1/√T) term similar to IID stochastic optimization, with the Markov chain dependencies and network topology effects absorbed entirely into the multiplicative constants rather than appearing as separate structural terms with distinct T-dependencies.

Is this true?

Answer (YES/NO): NO